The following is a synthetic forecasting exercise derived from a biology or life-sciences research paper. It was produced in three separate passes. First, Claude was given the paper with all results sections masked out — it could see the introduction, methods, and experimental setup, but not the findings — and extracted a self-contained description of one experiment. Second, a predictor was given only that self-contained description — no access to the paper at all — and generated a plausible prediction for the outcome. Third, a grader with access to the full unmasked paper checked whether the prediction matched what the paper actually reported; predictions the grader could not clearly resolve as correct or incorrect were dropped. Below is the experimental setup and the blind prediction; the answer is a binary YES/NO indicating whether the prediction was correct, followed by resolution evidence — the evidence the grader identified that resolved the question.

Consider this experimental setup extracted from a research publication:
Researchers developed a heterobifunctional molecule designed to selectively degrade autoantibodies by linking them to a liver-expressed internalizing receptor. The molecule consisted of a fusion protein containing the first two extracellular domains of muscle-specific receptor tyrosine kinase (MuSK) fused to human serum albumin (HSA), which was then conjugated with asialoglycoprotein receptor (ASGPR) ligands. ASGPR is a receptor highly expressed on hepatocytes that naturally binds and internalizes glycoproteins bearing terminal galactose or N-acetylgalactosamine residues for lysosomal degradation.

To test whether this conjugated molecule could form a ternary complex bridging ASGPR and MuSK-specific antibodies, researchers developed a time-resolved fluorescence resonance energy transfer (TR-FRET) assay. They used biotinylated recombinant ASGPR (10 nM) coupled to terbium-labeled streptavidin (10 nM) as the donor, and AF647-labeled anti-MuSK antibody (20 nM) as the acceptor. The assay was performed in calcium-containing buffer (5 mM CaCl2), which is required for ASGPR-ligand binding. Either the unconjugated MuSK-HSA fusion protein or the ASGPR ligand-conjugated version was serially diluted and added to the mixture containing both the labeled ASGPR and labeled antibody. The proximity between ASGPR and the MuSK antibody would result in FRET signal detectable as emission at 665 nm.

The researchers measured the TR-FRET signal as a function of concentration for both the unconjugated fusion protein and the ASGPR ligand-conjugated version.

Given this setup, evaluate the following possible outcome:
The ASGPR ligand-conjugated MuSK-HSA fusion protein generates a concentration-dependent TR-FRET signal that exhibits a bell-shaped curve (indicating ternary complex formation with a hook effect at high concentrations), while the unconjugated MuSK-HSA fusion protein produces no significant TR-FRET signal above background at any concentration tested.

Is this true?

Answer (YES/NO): YES